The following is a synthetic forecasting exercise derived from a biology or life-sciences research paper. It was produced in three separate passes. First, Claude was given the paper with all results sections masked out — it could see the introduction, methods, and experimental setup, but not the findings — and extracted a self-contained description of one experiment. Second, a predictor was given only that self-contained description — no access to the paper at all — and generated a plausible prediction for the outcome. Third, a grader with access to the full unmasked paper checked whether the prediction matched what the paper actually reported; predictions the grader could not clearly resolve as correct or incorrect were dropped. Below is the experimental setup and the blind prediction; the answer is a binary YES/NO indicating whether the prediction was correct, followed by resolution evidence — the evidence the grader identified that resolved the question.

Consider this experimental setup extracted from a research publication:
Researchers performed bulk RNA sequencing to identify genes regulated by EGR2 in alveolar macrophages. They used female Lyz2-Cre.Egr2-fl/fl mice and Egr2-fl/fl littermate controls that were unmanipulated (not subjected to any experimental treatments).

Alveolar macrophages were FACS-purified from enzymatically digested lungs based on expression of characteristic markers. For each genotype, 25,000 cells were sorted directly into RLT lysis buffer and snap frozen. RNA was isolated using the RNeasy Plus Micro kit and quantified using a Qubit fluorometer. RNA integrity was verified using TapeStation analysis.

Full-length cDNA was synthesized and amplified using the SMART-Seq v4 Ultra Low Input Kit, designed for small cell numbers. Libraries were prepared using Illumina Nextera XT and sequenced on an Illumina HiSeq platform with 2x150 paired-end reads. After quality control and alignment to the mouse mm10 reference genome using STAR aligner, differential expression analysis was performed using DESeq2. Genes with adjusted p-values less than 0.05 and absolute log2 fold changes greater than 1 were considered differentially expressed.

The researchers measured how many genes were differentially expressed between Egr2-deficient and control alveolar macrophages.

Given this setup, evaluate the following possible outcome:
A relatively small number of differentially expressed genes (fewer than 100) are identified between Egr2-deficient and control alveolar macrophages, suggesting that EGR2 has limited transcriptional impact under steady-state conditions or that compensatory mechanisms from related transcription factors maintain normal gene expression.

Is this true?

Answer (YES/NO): NO